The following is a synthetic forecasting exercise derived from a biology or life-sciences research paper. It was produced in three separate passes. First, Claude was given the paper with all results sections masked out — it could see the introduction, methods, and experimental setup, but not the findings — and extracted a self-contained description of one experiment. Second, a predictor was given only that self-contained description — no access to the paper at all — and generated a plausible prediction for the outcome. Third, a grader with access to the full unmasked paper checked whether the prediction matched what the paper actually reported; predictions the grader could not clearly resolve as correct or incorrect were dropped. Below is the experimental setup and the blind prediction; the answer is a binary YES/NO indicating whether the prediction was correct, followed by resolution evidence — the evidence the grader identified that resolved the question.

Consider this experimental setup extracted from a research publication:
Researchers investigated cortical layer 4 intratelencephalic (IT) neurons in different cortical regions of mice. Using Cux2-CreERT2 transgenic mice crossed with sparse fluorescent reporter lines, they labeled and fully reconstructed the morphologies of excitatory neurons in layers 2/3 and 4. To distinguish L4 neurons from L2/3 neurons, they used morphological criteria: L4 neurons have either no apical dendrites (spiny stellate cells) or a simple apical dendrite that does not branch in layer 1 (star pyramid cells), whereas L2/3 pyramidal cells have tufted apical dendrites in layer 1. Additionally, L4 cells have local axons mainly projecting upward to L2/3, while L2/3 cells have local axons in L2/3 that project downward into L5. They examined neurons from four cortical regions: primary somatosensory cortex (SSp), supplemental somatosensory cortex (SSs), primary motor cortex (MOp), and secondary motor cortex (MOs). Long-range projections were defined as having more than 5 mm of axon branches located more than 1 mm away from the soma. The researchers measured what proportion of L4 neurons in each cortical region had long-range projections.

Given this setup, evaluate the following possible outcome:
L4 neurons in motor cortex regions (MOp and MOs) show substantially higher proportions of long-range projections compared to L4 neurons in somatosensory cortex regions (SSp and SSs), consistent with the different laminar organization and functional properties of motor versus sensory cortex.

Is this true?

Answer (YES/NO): NO